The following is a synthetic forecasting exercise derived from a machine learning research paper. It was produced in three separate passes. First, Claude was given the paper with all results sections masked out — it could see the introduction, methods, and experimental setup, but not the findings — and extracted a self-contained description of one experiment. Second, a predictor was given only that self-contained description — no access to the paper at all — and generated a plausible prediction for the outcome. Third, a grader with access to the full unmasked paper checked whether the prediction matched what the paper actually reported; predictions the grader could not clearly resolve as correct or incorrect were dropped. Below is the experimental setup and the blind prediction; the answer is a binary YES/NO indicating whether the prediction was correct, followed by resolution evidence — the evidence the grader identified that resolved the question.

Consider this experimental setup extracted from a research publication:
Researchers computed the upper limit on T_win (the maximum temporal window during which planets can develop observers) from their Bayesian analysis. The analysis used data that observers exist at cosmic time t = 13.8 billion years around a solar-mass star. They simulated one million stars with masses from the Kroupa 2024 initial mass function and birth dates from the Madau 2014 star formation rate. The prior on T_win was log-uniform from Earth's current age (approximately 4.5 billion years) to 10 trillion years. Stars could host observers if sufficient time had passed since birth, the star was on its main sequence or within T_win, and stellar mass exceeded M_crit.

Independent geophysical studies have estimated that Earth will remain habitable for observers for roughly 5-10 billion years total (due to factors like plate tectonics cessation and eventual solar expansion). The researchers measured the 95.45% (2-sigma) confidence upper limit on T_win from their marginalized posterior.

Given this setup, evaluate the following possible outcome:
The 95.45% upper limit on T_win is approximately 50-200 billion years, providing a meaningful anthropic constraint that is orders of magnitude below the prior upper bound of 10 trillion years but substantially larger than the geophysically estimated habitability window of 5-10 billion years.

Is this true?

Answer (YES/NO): NO